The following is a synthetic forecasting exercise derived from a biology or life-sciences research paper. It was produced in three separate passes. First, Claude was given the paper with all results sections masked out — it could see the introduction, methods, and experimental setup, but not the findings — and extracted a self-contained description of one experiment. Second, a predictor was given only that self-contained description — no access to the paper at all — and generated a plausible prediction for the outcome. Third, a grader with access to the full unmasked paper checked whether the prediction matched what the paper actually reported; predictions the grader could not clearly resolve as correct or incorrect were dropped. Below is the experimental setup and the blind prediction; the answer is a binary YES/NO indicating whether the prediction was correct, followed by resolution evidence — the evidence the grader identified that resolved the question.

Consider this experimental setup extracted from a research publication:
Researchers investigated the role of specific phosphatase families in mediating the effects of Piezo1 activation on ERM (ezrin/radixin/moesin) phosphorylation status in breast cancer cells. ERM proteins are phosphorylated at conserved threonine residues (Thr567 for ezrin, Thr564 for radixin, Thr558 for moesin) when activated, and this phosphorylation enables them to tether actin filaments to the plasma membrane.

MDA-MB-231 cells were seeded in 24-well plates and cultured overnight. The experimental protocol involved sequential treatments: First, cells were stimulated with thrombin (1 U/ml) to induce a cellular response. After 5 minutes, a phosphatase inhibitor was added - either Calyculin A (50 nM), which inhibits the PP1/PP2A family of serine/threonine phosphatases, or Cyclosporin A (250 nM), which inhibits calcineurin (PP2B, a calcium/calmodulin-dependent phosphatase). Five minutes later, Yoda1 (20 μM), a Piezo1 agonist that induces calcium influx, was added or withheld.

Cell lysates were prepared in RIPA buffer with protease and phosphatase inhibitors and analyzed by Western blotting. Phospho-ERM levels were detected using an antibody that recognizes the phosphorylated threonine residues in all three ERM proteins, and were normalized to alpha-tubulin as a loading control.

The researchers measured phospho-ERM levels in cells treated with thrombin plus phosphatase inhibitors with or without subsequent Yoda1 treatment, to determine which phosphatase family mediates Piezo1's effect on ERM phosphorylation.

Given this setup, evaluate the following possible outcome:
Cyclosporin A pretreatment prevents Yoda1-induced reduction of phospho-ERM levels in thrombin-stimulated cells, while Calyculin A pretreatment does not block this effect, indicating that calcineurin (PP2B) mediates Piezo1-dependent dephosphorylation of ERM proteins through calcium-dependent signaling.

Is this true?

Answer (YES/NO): NO